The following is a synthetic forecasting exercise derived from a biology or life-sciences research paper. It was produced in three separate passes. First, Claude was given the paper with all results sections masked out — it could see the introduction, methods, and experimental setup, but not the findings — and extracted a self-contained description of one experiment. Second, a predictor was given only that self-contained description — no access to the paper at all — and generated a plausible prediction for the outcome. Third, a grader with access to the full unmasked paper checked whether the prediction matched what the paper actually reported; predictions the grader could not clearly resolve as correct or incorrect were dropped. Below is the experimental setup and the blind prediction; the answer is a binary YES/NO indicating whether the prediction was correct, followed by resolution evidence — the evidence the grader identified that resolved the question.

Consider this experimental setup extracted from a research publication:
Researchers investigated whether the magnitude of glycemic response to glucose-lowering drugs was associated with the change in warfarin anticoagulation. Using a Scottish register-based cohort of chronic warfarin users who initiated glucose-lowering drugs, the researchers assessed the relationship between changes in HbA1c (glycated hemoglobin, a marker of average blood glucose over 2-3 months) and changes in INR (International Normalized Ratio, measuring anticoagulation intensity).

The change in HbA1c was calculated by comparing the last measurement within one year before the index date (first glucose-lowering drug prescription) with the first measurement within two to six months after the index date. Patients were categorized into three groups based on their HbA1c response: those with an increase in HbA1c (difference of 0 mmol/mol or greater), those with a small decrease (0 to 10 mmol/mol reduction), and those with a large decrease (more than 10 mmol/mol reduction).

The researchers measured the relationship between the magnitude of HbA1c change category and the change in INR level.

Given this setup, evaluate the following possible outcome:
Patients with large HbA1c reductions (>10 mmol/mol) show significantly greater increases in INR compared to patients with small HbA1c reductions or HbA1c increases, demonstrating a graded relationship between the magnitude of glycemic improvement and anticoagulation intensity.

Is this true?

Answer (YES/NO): NO